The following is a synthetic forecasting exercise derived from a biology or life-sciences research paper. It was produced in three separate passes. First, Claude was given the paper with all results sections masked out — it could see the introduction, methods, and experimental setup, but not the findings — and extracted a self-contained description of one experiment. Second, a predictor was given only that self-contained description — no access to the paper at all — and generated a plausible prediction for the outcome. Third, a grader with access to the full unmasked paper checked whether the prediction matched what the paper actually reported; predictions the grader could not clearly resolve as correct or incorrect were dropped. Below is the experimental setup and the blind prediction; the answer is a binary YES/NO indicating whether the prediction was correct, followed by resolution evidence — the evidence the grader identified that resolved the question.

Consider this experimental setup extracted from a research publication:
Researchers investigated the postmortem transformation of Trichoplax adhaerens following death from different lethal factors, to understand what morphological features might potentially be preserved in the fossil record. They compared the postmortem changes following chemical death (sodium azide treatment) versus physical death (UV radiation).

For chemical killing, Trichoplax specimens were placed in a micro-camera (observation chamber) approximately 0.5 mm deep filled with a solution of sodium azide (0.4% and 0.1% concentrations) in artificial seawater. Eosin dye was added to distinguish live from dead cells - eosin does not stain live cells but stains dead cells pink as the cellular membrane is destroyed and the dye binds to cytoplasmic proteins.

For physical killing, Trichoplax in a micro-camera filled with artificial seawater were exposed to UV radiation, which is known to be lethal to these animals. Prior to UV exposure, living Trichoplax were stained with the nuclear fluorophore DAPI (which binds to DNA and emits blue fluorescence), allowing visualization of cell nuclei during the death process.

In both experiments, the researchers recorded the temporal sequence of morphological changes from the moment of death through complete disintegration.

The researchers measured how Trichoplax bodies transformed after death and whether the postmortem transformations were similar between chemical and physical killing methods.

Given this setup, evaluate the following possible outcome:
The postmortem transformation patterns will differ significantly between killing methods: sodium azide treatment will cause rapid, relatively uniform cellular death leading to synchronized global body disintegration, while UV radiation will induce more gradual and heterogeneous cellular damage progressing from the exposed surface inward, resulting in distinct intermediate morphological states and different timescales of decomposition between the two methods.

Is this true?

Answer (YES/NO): NO